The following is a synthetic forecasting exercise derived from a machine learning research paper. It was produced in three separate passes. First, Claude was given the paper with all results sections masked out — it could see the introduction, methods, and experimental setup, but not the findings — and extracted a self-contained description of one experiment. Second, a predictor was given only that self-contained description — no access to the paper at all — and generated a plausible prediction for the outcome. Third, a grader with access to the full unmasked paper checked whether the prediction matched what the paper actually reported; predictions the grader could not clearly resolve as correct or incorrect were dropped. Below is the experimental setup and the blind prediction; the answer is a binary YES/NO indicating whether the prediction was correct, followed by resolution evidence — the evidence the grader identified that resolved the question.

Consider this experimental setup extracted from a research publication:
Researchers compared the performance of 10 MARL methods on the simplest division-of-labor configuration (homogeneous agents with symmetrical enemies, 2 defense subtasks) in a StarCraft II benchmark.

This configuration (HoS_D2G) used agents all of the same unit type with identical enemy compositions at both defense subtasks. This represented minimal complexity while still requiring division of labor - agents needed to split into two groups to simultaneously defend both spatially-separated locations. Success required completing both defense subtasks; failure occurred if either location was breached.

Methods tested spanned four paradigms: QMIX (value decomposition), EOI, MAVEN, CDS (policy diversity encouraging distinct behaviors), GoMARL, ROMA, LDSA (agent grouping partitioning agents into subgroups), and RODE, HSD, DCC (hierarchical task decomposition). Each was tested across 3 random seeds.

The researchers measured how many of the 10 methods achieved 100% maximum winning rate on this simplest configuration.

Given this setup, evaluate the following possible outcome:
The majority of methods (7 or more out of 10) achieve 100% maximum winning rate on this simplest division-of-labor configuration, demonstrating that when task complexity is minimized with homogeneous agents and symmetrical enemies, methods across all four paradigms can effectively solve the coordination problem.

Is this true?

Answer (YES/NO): YES